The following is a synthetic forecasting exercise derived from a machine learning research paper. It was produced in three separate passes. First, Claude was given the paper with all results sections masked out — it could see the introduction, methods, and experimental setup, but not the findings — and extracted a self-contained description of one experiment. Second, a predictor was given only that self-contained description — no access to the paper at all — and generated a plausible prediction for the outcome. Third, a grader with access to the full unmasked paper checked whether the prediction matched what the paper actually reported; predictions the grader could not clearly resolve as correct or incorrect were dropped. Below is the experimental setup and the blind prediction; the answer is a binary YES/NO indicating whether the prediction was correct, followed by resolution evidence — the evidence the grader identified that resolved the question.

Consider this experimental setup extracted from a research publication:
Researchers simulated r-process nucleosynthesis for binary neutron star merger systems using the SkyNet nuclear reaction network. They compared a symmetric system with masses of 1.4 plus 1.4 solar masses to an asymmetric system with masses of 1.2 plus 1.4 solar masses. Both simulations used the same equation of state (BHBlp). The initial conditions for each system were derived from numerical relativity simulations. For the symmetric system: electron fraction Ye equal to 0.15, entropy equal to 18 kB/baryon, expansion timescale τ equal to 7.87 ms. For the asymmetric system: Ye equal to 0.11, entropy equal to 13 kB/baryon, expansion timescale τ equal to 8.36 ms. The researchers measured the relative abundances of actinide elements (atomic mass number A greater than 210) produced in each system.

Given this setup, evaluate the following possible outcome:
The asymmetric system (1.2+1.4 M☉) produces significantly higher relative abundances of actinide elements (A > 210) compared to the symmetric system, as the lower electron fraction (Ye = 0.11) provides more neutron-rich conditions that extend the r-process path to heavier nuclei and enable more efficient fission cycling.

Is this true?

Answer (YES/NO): NO